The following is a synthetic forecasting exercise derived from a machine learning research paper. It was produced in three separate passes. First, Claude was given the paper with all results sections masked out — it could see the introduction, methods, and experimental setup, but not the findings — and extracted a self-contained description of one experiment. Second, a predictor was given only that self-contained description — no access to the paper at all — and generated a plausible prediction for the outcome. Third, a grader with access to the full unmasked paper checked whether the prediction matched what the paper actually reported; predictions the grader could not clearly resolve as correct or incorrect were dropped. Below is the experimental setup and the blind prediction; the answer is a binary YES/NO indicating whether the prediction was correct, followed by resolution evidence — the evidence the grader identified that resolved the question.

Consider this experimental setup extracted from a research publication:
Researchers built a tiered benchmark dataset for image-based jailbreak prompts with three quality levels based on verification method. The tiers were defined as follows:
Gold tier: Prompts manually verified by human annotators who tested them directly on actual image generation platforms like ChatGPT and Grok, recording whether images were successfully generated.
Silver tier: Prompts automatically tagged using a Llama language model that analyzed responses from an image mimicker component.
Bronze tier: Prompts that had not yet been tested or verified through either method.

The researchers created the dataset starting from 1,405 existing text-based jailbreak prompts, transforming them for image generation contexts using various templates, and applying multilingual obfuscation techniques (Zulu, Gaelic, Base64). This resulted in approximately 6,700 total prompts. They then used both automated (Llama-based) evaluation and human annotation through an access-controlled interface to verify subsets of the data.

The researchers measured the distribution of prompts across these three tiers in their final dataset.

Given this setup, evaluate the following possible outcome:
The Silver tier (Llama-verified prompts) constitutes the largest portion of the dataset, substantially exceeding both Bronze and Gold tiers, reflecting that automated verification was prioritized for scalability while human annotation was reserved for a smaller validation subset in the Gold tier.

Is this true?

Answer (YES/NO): NO